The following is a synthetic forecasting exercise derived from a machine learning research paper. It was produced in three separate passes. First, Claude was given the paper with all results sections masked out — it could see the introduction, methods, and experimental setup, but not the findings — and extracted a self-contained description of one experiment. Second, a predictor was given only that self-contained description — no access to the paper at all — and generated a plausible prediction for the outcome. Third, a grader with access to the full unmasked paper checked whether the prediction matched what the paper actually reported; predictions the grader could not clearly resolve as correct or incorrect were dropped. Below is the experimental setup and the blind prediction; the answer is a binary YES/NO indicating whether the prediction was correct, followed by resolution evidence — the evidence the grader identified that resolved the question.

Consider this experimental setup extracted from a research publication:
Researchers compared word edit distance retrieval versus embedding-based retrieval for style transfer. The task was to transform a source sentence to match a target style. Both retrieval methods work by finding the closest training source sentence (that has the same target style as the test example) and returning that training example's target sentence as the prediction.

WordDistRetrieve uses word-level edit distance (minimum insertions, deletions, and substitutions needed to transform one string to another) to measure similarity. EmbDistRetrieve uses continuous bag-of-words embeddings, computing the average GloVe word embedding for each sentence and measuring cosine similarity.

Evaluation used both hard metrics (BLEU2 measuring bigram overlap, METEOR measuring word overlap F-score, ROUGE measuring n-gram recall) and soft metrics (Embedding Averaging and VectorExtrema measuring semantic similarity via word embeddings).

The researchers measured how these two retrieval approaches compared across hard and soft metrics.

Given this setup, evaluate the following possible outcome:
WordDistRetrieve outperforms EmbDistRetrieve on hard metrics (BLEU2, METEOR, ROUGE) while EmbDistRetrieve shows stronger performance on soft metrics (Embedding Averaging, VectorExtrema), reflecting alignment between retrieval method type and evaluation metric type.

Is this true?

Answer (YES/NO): NO